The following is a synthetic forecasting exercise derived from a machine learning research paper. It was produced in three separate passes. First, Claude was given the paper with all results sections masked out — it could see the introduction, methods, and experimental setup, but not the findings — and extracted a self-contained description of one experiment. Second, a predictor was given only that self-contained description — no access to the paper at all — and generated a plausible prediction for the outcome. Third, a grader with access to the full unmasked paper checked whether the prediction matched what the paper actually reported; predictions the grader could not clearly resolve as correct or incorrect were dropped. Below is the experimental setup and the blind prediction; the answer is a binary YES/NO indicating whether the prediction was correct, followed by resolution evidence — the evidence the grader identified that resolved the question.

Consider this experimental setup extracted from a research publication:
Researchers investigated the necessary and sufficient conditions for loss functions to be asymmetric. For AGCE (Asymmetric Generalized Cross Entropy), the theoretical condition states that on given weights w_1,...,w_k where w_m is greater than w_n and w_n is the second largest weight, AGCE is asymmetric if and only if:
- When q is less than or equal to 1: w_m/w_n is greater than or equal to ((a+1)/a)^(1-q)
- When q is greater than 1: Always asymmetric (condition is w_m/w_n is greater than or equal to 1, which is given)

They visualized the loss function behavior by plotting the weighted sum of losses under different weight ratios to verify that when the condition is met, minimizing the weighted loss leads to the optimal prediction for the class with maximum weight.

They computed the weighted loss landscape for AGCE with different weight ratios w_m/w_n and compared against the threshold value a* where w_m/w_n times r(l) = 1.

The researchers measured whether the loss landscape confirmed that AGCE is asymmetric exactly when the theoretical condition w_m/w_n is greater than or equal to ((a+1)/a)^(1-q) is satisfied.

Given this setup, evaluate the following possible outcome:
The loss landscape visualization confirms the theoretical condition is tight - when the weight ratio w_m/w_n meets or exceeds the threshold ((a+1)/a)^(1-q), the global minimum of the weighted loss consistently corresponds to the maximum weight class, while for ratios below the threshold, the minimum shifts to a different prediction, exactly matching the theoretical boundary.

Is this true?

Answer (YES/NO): YES